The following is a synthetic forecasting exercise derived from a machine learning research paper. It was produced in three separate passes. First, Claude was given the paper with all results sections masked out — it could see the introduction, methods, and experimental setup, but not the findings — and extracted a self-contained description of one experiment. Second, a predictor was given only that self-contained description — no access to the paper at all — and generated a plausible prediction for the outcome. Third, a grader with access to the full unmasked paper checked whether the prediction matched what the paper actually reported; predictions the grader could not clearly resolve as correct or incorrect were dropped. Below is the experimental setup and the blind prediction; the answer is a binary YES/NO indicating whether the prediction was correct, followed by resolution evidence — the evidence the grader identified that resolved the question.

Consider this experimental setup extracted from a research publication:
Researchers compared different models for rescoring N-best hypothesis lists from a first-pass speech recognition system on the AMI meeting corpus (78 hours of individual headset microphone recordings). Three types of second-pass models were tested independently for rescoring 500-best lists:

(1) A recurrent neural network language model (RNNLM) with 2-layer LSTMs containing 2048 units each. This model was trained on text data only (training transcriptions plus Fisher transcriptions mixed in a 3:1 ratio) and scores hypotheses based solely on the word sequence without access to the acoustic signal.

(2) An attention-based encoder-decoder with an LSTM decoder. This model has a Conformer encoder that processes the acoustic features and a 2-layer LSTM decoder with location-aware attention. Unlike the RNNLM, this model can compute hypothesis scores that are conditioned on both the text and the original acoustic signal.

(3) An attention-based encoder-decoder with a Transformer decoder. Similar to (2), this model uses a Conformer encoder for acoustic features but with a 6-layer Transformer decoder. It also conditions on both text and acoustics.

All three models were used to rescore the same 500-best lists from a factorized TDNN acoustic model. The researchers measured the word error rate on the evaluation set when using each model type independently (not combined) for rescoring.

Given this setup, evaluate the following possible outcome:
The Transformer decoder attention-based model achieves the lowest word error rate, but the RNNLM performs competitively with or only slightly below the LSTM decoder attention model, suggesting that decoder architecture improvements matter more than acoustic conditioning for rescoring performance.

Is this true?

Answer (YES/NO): NO